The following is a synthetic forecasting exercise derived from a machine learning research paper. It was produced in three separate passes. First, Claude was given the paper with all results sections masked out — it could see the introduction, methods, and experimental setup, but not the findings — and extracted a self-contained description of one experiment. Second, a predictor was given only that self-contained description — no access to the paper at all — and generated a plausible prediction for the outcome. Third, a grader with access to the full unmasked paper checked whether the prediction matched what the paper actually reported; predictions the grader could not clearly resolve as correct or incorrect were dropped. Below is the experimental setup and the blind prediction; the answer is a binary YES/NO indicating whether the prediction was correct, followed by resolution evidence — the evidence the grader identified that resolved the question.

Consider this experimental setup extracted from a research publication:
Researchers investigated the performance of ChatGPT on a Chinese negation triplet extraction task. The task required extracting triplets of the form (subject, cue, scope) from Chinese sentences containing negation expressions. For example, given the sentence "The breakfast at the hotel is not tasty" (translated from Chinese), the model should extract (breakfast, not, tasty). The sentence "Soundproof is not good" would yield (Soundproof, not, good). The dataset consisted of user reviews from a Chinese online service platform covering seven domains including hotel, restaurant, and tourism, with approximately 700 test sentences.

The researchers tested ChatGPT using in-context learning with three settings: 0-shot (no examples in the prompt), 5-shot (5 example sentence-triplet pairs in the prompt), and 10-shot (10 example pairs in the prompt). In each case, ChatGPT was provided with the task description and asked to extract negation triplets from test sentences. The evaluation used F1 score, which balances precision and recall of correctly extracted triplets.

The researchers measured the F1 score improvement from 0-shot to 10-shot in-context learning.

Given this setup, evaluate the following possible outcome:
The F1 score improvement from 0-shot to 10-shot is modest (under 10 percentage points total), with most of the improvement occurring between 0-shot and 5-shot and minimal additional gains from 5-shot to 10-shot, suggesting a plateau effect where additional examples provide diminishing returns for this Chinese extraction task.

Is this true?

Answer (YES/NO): NO